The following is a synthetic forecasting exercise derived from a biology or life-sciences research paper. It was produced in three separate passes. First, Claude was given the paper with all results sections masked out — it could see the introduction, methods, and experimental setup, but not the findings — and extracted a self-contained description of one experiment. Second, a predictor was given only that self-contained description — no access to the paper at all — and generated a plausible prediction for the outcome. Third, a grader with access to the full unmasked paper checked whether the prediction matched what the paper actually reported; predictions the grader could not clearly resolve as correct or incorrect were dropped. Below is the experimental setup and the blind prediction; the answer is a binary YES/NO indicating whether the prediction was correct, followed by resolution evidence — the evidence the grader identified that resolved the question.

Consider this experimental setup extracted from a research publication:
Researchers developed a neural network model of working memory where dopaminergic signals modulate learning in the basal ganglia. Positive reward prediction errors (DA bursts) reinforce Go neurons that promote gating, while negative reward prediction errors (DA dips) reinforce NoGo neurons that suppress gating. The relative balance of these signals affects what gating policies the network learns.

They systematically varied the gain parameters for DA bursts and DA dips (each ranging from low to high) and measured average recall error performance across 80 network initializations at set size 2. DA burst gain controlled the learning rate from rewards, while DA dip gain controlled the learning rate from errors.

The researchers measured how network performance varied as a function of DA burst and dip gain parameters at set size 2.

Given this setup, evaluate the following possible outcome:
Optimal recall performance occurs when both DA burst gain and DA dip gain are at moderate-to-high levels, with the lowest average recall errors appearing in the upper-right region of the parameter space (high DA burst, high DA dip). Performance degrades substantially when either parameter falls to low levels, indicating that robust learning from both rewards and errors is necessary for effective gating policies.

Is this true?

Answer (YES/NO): NO